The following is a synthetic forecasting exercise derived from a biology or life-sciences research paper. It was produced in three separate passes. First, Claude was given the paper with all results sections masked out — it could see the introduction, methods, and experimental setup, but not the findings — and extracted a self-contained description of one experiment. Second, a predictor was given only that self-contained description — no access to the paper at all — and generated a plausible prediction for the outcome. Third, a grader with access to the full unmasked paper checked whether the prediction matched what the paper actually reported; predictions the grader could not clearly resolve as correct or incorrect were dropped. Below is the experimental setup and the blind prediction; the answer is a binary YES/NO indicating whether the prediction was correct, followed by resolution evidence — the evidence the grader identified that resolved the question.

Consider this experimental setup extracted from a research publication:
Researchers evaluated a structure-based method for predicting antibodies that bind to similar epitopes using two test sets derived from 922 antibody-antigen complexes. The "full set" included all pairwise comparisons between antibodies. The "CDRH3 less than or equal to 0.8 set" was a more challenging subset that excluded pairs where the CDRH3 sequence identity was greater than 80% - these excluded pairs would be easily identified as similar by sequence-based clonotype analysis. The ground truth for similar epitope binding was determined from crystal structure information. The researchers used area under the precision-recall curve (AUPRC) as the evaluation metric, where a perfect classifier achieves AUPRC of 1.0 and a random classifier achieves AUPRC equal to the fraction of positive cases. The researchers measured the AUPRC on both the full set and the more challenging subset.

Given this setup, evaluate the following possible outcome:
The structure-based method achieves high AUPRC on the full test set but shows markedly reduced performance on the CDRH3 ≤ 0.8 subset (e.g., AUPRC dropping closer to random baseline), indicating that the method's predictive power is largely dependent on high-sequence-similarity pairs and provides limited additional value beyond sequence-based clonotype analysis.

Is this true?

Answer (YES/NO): NO